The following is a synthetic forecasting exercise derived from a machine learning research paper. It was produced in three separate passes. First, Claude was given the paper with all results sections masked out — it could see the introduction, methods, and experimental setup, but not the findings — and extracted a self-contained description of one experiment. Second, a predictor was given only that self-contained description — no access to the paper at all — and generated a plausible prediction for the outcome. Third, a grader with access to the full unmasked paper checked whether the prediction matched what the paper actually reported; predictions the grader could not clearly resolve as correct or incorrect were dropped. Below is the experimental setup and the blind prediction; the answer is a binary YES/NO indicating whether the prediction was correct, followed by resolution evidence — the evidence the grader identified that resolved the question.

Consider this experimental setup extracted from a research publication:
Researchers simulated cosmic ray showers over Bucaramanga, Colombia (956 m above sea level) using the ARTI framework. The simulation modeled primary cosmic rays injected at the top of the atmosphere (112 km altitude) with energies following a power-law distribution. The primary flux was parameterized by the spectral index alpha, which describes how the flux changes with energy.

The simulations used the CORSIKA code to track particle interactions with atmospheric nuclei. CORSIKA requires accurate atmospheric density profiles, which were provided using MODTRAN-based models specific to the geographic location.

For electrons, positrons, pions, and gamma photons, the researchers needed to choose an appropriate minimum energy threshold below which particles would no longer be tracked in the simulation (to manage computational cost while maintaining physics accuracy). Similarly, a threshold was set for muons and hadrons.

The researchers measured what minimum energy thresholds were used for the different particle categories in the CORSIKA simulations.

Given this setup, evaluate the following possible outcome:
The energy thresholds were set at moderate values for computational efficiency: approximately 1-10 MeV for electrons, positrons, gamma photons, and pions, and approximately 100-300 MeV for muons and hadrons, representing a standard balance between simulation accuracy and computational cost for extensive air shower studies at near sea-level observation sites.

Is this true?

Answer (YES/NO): NO